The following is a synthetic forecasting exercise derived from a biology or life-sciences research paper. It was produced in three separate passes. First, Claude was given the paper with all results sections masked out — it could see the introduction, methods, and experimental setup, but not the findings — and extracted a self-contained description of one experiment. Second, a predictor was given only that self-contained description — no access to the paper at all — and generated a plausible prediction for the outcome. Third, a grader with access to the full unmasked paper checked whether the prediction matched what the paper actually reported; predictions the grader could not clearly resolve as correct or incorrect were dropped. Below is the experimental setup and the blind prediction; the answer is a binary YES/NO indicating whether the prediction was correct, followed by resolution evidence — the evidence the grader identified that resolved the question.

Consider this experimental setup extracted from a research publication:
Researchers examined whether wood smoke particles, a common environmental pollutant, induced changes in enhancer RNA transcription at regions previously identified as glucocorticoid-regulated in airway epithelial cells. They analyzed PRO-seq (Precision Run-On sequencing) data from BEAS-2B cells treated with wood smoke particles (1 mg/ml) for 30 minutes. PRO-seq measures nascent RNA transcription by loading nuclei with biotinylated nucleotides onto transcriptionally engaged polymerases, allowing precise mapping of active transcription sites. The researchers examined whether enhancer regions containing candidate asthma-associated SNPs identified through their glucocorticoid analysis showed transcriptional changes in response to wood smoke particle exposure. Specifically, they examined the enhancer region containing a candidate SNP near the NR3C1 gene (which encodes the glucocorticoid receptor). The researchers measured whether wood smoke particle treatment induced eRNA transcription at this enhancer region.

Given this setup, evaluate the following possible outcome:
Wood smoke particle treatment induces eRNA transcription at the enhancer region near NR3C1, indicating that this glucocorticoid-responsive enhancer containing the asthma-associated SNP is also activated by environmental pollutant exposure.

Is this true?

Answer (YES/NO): YES